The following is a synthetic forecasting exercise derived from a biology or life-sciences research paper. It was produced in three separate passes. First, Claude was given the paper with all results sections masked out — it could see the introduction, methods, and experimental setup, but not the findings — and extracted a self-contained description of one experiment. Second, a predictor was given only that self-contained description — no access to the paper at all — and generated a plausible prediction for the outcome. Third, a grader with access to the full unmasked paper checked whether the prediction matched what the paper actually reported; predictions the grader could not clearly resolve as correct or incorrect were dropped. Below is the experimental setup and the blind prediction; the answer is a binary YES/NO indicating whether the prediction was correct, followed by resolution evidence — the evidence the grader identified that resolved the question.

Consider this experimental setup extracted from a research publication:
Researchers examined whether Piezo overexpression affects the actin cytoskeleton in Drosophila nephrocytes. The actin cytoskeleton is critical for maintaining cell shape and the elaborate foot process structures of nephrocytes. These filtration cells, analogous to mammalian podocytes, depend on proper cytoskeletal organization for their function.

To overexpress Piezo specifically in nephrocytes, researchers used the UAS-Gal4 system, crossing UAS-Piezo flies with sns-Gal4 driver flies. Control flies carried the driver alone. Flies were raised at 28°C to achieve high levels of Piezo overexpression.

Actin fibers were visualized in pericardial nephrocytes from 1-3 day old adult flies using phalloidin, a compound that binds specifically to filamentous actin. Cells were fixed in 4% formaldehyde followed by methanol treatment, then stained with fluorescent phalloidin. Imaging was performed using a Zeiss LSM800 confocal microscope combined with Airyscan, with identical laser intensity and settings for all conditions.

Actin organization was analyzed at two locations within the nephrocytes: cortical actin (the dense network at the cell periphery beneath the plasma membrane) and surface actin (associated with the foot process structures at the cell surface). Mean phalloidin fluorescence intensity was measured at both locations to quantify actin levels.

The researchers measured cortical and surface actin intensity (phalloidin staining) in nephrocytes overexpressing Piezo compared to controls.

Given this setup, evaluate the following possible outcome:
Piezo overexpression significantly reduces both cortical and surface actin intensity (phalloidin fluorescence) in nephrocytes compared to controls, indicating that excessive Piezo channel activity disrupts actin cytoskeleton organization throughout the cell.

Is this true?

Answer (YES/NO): NO